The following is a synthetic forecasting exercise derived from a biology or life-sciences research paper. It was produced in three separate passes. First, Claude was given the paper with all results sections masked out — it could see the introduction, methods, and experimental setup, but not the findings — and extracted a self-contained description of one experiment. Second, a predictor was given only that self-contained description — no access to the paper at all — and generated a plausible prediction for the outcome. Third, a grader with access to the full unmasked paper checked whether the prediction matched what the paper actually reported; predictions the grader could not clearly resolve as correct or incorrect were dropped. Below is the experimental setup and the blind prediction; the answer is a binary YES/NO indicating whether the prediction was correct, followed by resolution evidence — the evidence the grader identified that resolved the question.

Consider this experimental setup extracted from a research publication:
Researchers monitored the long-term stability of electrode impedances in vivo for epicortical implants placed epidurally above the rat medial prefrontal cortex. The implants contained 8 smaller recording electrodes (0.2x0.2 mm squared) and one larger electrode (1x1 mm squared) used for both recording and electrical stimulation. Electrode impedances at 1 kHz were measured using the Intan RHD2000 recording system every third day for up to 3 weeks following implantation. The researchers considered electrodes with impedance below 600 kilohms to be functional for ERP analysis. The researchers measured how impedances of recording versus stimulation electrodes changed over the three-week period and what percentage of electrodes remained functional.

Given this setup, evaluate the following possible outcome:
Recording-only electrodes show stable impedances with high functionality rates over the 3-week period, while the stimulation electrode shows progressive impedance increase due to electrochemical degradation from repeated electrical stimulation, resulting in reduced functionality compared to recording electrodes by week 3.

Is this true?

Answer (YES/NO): NO